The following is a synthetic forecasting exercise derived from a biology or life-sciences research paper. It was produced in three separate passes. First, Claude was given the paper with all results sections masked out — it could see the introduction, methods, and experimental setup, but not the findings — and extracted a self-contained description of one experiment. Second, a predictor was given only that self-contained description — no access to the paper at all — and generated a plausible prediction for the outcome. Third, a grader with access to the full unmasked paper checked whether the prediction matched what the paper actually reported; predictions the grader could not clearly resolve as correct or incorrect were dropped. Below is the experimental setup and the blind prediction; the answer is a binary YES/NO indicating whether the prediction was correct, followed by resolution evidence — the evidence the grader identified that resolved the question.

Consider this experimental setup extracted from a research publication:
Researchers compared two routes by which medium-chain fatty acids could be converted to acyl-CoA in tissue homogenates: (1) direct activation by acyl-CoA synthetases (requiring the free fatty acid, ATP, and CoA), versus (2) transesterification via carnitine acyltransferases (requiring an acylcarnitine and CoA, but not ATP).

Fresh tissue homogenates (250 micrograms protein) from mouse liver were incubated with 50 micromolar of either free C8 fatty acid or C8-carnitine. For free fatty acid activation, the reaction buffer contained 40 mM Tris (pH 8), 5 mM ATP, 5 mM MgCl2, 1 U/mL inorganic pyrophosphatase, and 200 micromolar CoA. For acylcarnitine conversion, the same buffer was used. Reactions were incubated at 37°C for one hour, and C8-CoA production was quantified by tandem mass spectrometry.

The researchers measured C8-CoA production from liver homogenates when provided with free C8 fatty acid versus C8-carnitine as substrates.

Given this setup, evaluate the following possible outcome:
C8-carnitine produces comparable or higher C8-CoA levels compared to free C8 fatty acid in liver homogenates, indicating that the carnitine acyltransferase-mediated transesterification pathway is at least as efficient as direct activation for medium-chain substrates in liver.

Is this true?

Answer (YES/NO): YES